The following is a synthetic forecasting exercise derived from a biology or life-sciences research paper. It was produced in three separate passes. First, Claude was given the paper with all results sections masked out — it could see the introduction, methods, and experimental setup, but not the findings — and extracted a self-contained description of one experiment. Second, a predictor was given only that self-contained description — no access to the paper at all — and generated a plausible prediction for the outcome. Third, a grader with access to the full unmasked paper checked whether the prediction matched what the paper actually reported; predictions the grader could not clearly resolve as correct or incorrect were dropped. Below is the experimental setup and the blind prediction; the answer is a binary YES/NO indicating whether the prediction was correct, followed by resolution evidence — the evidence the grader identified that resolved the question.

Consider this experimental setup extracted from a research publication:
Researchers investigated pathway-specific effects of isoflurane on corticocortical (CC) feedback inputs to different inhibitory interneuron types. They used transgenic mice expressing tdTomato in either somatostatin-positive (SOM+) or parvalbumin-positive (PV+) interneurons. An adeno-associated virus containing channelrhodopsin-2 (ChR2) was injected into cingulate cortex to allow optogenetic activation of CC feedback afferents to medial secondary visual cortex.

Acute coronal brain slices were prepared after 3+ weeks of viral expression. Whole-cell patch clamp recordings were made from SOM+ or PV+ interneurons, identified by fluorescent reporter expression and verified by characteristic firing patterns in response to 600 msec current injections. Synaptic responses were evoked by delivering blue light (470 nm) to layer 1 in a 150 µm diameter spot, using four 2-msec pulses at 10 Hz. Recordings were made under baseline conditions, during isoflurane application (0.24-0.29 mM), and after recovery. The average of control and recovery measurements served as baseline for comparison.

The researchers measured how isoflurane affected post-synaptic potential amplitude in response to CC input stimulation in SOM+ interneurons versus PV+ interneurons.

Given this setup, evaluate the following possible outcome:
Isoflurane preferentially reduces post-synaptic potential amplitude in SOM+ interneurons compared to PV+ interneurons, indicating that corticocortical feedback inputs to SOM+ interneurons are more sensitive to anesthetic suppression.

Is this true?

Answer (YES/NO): YES